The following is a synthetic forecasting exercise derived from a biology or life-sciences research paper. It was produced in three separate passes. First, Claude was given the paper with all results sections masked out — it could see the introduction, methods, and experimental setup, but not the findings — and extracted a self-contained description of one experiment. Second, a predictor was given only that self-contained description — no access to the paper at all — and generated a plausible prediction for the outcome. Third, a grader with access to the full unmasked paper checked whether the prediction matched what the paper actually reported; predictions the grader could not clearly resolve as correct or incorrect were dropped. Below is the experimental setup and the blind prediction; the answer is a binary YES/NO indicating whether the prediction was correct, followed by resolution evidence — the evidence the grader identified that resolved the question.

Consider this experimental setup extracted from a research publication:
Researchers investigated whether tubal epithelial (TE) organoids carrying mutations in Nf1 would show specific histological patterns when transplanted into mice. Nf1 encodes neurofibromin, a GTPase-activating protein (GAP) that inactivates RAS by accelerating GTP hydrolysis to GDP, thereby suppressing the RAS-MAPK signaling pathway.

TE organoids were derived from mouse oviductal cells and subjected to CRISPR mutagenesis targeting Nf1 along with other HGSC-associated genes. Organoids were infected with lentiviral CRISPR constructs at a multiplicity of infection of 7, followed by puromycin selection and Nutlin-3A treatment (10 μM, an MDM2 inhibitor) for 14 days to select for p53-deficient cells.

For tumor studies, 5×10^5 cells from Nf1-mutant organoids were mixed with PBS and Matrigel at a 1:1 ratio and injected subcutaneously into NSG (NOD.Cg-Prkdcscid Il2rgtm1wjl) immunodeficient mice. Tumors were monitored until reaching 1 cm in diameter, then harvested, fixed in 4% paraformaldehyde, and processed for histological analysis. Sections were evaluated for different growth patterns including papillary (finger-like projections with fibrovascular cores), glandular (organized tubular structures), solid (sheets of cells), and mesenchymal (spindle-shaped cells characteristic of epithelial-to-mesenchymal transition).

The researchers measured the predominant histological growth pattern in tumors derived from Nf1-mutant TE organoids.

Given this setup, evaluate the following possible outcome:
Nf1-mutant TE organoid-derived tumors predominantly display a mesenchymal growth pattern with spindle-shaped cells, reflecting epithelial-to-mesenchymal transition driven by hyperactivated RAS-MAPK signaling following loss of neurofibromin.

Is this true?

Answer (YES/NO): YES